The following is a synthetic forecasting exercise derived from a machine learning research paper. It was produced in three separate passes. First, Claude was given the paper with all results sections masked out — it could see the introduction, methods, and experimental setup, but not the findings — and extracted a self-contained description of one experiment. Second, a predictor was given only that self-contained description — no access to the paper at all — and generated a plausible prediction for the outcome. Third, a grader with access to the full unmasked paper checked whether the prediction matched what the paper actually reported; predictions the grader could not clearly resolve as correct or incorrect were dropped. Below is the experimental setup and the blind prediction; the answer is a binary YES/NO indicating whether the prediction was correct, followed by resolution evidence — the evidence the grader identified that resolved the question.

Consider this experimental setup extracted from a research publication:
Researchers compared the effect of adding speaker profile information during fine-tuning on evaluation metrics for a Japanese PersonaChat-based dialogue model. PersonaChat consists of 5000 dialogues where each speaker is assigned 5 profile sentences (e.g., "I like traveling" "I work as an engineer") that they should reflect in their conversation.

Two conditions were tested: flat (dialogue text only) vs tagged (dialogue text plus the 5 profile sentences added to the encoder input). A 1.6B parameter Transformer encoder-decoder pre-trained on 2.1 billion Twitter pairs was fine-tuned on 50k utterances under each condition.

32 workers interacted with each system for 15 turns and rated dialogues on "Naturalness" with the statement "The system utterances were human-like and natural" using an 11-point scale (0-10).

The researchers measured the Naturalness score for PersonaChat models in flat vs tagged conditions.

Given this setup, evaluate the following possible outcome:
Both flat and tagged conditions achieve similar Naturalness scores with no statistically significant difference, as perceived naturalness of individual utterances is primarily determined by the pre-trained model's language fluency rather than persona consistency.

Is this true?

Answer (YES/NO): NO